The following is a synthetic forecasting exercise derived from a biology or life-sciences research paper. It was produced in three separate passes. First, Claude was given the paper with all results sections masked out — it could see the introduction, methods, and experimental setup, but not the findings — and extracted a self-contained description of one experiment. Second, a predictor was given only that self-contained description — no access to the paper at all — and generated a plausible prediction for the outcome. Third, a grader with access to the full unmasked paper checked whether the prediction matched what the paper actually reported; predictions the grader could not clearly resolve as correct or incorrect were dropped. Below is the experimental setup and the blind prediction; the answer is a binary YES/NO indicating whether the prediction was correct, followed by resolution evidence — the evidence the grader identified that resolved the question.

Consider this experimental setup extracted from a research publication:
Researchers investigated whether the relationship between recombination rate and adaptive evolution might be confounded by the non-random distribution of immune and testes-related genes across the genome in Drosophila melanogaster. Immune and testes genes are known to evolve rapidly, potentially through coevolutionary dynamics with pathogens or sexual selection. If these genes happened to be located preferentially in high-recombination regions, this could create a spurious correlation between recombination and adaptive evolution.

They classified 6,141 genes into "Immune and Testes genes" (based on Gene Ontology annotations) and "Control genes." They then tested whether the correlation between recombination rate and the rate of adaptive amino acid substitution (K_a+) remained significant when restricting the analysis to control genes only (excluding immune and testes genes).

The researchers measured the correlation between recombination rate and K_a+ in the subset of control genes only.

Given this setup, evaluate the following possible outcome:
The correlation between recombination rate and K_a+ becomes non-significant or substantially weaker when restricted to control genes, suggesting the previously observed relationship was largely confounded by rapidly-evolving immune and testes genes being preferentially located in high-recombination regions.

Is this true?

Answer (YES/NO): NO